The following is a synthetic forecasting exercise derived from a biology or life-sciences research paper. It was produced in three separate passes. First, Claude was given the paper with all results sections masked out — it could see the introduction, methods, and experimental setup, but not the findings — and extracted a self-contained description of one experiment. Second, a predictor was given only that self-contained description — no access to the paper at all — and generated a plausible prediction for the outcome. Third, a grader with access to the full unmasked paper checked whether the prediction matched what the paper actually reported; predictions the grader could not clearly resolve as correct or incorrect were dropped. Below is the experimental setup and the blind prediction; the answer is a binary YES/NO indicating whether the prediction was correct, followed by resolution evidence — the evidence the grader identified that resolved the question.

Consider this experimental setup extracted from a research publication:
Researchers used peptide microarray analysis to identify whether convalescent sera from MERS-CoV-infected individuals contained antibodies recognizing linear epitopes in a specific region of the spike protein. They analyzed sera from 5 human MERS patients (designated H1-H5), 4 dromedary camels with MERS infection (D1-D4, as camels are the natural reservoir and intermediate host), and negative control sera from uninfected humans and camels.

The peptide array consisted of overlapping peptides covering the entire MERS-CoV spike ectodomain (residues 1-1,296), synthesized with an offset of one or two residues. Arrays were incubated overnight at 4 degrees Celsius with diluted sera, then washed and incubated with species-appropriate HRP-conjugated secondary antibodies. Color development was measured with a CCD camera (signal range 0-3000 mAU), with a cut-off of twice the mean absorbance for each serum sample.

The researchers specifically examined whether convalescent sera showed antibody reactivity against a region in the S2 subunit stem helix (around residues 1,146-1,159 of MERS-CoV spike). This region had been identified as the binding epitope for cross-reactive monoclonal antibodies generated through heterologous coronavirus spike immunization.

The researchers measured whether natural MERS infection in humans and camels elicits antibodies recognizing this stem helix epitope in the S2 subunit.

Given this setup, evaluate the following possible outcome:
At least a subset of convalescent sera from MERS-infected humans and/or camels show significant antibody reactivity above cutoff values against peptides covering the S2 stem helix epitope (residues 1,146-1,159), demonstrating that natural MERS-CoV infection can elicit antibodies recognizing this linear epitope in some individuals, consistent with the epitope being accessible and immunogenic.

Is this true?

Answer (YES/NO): YES